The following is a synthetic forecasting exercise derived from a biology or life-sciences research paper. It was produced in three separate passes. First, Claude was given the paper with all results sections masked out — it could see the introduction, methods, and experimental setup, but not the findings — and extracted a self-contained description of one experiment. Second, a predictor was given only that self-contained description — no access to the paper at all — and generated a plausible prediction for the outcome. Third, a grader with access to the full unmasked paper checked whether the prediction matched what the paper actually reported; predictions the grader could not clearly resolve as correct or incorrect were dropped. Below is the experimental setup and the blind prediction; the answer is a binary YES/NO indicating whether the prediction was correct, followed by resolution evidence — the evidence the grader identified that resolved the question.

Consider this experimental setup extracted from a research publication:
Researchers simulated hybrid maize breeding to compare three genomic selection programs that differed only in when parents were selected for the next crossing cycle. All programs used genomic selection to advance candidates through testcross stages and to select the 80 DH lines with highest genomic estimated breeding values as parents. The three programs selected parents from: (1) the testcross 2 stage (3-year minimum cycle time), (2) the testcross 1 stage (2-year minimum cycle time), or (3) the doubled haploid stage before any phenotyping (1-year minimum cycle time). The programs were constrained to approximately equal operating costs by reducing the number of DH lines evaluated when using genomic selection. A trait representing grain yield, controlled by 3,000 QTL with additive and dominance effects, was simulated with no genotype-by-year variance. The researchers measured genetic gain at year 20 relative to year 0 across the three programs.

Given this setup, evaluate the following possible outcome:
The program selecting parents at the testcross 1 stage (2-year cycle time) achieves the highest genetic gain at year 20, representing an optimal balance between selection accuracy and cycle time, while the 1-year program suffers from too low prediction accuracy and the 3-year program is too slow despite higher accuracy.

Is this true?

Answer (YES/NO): NO